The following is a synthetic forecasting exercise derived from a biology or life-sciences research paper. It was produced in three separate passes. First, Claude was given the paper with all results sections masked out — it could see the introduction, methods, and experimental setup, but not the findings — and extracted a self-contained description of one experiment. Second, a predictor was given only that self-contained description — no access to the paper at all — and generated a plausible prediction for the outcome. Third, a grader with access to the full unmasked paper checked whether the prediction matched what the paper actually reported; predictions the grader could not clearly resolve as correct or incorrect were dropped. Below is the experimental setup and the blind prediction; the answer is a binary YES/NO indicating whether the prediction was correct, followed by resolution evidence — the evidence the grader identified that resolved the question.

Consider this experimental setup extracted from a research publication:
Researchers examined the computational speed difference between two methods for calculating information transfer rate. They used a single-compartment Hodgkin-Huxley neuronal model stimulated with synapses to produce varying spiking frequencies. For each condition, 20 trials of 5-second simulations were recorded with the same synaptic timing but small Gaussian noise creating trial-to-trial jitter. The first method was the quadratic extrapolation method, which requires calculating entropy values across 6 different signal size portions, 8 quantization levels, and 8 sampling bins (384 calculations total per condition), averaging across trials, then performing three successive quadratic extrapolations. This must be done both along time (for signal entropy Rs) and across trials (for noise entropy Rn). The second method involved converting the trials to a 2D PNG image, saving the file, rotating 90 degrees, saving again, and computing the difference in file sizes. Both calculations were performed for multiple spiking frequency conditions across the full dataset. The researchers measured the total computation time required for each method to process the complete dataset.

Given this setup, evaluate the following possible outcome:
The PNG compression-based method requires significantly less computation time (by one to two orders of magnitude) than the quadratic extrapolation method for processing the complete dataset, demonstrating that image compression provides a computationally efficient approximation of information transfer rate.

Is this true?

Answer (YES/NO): YES